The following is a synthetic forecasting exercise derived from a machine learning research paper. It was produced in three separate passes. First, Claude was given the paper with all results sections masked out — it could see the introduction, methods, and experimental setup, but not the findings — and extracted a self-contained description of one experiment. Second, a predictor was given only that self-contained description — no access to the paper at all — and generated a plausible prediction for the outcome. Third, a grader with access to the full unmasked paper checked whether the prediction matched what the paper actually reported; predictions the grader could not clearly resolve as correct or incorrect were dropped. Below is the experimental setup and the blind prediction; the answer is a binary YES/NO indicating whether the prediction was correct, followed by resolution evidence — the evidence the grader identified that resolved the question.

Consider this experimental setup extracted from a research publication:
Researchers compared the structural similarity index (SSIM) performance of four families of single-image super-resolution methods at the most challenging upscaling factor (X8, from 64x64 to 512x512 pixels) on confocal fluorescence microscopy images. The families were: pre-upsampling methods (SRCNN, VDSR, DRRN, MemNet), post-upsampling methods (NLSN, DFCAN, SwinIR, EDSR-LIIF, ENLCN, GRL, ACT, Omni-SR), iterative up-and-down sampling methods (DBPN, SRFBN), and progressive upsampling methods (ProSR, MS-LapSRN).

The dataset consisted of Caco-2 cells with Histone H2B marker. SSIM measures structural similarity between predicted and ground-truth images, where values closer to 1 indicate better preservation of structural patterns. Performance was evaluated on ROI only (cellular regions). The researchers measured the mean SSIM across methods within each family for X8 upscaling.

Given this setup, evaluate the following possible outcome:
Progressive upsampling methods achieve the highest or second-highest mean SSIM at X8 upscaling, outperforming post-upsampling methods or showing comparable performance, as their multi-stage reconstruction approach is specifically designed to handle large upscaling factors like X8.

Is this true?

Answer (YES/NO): NO